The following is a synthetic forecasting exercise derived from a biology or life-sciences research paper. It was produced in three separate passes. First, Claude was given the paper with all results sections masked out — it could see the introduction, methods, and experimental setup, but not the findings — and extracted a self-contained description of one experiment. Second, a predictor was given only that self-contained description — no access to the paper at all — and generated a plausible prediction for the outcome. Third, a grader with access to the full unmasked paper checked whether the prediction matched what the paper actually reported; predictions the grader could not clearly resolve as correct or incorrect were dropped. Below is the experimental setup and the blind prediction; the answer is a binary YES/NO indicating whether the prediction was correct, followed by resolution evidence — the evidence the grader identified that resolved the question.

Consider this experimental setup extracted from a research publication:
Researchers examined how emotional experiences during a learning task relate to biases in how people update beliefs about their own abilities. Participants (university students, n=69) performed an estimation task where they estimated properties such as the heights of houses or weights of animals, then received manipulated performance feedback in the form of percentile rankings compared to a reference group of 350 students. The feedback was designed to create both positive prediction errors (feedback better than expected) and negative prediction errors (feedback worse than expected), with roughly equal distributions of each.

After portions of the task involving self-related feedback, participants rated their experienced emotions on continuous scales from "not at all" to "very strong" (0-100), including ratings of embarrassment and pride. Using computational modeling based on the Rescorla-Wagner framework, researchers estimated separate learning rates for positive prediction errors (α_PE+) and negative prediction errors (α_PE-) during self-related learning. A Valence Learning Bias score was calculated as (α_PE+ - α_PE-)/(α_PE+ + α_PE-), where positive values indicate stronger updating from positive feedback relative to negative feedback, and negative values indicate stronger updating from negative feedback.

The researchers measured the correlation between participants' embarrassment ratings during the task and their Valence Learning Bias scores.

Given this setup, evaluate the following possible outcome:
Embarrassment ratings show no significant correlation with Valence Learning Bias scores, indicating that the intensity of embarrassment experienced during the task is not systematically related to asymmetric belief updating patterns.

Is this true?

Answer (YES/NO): NO